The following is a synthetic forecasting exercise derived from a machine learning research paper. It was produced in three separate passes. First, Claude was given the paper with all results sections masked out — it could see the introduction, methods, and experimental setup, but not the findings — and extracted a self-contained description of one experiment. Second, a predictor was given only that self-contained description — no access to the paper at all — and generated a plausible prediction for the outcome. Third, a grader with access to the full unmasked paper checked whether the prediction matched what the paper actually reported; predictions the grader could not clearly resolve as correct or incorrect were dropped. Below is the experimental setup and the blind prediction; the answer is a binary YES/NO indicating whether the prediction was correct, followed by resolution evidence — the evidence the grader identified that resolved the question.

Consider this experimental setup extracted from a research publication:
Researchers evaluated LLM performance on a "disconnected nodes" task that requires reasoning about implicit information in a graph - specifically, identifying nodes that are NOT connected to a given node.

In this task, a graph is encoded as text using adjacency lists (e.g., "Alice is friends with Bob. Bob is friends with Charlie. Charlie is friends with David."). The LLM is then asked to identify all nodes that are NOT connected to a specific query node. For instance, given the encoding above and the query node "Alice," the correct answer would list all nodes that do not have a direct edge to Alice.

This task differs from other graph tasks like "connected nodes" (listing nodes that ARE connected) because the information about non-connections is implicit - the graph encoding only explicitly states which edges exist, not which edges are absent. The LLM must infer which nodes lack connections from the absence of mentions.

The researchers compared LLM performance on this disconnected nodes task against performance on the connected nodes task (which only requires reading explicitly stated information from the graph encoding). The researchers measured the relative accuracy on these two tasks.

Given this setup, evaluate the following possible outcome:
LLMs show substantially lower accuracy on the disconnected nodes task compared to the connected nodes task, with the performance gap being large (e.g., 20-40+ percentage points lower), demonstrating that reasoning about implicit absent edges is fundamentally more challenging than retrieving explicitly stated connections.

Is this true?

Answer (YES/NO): NO